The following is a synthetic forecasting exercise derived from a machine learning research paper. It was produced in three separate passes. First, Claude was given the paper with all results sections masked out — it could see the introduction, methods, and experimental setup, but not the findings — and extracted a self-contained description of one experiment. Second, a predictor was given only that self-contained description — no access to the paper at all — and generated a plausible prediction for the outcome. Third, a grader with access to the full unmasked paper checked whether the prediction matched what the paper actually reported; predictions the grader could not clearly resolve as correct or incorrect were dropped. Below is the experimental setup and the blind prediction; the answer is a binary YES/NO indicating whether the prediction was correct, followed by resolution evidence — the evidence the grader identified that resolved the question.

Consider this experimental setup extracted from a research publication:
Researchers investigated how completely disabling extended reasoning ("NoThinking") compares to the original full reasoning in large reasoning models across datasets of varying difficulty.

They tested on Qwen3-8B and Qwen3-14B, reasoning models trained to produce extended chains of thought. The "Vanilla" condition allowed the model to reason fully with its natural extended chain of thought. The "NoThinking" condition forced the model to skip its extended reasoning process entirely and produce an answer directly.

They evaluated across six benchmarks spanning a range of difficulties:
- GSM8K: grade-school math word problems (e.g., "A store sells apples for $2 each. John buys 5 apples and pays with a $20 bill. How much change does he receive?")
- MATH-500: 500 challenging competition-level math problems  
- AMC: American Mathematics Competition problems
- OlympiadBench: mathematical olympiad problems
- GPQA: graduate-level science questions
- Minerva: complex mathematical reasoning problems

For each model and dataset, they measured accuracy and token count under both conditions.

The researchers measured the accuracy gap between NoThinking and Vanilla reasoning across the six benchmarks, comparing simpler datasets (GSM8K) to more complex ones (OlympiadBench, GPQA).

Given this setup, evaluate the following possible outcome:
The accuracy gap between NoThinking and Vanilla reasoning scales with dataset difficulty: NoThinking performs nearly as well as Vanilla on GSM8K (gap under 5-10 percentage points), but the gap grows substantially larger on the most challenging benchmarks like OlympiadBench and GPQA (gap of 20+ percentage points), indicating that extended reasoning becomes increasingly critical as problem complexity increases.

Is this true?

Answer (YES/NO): NO